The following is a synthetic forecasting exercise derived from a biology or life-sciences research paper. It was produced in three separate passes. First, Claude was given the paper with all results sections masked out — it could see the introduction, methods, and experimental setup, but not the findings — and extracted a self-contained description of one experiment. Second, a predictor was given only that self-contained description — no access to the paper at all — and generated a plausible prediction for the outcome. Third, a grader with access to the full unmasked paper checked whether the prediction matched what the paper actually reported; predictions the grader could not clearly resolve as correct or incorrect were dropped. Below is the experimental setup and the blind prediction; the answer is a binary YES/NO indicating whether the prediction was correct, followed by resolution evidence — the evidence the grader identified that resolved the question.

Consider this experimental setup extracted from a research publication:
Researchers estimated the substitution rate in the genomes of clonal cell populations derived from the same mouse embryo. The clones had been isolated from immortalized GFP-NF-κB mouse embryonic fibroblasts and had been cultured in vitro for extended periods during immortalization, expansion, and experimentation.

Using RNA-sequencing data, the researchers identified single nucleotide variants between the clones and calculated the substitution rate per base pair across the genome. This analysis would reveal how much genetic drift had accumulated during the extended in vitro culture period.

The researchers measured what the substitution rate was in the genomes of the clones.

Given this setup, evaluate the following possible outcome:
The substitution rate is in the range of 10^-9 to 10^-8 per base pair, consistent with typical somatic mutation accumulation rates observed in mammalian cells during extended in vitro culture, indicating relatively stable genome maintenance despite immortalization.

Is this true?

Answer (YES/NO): NO